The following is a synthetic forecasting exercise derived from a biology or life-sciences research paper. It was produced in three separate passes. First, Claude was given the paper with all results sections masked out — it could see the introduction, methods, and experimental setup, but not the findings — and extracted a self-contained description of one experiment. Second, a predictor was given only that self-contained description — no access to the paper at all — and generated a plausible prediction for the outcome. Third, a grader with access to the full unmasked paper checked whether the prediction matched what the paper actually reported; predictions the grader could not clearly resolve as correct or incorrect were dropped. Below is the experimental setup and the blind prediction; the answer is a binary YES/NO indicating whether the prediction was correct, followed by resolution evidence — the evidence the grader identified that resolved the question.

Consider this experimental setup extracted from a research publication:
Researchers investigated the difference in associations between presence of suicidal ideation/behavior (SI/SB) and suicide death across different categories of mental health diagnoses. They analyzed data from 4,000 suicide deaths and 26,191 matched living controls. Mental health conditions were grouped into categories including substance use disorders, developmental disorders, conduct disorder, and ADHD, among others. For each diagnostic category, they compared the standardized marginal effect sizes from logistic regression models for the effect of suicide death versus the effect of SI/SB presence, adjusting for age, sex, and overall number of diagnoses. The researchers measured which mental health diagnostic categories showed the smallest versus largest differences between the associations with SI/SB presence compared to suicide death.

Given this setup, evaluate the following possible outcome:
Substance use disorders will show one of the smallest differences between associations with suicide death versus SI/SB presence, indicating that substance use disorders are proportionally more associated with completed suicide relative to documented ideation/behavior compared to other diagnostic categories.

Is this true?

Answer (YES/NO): YES